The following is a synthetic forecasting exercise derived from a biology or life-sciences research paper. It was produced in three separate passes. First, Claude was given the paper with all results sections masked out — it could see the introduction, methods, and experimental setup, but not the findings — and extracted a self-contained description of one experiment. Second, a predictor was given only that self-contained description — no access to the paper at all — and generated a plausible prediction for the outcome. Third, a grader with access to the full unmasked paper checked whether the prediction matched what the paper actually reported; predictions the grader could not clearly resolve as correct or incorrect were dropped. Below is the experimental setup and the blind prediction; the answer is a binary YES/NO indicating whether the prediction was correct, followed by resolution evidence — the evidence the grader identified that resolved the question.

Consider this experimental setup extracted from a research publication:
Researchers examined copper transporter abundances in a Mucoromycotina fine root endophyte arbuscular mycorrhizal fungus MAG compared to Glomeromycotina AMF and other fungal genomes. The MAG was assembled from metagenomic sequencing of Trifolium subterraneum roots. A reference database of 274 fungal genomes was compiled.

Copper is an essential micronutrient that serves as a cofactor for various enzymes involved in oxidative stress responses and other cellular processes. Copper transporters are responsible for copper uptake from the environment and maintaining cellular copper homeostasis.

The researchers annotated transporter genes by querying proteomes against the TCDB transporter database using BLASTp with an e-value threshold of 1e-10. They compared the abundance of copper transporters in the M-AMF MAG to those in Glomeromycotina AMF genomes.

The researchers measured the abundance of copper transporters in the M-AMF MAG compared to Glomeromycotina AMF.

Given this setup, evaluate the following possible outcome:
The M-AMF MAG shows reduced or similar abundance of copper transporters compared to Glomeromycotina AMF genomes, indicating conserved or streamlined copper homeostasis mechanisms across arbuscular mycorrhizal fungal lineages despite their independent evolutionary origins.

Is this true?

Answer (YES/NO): NO